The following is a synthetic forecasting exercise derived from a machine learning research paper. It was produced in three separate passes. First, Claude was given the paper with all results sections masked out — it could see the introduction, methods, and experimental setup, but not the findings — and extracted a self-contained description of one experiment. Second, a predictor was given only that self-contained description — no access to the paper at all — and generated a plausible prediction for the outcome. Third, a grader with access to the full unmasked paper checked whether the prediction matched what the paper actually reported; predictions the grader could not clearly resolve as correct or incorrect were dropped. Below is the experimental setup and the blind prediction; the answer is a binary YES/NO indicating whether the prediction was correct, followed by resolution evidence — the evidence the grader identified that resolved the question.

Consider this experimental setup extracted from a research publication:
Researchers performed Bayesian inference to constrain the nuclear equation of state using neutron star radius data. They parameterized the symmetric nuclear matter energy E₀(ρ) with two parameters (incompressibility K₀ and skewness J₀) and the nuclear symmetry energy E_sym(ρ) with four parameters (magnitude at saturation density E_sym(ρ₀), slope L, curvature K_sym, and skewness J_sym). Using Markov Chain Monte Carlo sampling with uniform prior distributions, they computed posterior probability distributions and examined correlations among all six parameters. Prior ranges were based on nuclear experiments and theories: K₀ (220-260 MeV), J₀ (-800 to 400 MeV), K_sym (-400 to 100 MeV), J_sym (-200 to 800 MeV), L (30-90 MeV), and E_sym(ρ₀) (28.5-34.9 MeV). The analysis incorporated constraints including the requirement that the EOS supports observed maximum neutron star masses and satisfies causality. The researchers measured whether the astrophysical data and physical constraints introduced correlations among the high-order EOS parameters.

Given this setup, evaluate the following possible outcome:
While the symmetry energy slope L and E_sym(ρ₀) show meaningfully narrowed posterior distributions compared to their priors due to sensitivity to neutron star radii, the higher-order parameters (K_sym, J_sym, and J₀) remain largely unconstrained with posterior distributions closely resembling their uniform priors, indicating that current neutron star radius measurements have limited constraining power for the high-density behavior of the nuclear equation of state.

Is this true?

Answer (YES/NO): NO